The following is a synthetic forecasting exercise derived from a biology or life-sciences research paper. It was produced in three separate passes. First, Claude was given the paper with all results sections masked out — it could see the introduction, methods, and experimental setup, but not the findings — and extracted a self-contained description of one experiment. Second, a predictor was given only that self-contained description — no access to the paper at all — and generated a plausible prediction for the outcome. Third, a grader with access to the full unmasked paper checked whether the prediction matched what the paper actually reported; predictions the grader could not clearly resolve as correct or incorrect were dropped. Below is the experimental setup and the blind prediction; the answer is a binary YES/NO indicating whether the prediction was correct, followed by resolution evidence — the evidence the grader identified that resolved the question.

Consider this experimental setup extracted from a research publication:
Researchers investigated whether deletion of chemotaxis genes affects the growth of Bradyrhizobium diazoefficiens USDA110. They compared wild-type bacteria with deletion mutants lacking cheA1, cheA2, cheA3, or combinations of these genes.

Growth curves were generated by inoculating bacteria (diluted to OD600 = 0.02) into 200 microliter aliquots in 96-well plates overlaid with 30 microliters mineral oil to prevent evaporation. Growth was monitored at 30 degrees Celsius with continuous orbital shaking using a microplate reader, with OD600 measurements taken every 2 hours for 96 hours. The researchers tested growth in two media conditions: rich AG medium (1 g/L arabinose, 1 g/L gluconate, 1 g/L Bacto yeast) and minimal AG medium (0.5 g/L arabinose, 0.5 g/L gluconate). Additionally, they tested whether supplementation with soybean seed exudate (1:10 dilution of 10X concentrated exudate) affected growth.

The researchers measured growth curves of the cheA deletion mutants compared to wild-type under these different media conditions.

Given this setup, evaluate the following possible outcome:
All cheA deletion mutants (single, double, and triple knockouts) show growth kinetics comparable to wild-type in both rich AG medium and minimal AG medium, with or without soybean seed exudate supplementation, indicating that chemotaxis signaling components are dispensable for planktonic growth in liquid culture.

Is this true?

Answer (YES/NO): NO